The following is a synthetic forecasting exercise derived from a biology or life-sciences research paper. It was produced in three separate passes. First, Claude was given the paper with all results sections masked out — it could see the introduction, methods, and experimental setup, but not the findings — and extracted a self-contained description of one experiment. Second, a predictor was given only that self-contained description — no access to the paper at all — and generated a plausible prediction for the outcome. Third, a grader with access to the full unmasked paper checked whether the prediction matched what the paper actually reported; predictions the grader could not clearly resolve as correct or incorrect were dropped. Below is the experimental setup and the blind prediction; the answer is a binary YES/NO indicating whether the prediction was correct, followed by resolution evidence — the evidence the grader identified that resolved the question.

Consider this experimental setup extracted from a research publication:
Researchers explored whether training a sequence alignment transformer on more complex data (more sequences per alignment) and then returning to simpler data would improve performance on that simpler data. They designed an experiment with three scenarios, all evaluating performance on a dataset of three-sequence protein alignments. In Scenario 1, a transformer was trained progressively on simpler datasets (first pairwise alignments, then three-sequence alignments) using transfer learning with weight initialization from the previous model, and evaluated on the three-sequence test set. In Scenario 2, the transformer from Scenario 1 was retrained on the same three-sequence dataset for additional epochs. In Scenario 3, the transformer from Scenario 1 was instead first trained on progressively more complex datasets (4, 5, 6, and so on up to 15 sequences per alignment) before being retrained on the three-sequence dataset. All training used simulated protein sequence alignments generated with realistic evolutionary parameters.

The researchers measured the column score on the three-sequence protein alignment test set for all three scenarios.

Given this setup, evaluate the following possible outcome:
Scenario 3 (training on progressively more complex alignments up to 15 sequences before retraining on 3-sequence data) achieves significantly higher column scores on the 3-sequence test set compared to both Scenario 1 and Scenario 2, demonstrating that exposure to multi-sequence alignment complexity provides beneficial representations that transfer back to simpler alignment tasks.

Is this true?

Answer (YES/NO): YES